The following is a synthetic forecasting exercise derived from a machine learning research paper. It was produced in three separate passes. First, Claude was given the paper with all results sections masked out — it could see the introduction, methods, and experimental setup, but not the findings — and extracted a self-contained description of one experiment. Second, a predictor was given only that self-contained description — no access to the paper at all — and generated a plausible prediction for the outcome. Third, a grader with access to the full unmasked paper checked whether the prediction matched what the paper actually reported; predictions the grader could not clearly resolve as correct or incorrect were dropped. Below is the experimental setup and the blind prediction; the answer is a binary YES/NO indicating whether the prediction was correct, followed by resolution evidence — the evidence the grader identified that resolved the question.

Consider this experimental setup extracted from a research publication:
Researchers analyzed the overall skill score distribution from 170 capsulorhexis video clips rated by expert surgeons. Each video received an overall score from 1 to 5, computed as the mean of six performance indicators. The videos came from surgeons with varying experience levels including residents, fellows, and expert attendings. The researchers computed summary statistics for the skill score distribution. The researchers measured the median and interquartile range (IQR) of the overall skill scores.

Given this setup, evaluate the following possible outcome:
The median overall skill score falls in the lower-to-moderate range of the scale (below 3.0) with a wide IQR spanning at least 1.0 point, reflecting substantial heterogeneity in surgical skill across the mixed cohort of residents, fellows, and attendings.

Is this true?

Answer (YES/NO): NO